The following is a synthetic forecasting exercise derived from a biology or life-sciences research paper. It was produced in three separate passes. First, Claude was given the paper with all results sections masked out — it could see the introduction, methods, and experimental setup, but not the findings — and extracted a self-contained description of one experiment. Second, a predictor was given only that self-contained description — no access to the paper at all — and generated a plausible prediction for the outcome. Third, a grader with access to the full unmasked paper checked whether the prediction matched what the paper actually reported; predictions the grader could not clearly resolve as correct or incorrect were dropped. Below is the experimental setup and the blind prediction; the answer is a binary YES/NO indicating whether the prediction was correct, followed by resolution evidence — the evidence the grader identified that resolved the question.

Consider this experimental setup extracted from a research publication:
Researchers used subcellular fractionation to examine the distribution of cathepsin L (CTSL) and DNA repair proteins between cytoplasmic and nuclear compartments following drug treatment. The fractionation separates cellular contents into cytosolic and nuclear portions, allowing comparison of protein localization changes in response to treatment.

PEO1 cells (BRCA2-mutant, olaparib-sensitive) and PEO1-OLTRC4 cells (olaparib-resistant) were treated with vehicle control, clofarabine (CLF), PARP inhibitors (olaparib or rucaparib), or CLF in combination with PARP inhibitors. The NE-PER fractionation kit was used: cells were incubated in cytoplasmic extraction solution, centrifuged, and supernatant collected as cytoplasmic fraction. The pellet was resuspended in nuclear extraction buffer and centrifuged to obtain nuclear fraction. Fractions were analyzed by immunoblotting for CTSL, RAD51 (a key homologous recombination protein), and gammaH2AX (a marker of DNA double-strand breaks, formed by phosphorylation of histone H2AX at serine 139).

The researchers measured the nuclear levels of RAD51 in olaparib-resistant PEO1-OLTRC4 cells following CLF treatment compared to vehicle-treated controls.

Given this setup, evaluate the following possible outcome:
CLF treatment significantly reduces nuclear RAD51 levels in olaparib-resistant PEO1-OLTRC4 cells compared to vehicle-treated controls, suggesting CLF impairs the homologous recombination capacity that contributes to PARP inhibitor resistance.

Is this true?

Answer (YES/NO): NO